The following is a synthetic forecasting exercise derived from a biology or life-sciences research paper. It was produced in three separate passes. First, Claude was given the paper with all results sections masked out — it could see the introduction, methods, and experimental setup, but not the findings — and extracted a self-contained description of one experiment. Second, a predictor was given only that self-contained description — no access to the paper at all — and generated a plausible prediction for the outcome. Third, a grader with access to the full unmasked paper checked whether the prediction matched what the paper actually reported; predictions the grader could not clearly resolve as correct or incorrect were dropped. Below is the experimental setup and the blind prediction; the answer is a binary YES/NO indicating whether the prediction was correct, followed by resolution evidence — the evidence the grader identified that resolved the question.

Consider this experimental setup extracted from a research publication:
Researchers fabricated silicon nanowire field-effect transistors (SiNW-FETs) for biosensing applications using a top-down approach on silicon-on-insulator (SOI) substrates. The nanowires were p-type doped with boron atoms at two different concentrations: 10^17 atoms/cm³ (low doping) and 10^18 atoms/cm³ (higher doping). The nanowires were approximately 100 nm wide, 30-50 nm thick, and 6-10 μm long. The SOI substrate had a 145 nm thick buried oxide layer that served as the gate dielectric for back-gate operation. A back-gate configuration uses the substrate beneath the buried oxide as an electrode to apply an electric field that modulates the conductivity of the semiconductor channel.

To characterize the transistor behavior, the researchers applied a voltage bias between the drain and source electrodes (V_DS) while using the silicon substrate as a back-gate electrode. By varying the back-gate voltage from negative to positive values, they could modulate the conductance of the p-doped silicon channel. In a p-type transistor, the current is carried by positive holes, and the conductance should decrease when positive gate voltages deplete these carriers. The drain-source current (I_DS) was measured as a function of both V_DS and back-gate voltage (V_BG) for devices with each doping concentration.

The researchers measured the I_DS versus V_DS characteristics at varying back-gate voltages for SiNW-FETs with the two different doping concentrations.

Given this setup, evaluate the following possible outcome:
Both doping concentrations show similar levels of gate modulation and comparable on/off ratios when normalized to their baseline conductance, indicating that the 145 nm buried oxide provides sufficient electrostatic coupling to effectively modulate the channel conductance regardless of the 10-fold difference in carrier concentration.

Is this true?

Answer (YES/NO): NO